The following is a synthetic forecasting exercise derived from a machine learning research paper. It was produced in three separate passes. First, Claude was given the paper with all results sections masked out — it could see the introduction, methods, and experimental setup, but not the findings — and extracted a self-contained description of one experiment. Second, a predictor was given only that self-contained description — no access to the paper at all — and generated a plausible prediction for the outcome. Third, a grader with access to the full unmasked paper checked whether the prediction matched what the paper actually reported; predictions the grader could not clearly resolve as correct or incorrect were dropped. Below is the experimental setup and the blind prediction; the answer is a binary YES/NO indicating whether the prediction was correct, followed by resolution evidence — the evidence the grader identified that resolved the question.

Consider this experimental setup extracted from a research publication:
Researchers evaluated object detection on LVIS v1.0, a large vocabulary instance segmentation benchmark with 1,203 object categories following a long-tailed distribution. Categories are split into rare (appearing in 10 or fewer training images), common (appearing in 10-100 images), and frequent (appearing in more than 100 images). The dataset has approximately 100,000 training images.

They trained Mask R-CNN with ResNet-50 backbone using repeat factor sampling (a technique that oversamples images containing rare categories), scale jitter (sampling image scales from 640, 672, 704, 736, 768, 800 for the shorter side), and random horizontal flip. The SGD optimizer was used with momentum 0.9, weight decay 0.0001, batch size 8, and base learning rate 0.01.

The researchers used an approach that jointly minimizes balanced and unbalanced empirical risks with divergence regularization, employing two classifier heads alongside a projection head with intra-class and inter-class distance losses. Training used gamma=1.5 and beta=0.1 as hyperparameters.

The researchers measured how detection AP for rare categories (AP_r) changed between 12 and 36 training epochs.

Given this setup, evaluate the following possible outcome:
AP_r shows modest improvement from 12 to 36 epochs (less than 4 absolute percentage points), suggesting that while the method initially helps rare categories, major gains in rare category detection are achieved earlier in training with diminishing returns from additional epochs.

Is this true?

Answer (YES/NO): NO